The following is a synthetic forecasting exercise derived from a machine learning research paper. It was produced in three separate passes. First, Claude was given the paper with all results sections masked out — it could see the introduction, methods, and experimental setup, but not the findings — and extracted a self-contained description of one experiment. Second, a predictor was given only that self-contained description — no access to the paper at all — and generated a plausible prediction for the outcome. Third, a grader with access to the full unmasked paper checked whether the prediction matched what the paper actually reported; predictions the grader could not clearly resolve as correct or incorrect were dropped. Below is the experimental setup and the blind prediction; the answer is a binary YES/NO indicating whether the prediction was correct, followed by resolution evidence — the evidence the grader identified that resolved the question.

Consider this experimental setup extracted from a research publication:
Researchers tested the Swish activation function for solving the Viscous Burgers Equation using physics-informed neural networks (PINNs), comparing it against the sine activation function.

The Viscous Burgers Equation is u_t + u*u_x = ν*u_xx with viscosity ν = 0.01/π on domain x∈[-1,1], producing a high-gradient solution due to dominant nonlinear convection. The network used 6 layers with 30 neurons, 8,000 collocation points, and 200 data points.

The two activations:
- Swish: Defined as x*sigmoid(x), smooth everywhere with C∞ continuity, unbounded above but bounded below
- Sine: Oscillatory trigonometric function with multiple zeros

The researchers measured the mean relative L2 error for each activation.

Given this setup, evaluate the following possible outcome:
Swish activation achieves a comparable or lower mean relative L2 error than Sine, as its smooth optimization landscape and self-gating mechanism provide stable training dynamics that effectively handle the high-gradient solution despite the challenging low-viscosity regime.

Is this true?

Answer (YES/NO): NO